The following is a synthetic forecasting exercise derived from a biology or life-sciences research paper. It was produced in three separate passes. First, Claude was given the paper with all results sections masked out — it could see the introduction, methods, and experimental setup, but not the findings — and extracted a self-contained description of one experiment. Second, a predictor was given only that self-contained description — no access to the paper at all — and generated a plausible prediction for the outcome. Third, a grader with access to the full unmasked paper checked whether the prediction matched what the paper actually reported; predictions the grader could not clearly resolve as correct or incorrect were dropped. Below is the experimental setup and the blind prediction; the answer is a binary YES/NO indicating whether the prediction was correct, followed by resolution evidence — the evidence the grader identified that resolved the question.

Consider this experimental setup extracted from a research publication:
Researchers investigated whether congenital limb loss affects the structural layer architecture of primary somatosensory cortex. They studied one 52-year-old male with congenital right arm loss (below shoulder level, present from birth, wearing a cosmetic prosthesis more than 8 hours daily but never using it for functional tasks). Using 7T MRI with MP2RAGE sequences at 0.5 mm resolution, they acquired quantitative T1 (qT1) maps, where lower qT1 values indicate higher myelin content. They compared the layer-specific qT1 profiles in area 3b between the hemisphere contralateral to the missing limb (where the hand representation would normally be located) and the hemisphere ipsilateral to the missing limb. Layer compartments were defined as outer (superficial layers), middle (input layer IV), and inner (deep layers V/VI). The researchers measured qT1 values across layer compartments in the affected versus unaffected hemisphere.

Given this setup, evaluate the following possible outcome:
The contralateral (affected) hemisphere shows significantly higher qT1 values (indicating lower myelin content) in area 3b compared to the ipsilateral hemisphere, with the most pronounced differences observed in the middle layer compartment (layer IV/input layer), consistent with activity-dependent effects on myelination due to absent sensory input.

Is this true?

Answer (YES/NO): NO